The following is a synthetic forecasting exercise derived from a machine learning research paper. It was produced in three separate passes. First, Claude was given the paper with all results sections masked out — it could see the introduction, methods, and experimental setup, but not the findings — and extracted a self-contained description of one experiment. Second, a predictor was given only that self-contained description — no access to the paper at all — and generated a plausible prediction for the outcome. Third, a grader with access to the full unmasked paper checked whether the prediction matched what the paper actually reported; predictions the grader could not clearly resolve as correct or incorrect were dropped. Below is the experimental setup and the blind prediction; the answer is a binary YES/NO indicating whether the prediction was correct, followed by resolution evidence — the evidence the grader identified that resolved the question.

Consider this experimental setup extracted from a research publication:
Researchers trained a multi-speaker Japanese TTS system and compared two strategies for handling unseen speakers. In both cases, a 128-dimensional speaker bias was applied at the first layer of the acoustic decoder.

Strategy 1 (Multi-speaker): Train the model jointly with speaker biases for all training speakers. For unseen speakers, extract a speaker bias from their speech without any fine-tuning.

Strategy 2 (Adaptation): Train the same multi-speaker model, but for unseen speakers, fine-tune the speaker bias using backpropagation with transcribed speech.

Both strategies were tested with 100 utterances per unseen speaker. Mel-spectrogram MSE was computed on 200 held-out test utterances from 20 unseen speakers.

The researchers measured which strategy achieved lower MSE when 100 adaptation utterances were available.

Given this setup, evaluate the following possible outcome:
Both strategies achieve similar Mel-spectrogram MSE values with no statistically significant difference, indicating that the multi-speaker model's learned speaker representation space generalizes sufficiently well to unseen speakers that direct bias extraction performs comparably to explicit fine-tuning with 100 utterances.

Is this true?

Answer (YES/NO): NO